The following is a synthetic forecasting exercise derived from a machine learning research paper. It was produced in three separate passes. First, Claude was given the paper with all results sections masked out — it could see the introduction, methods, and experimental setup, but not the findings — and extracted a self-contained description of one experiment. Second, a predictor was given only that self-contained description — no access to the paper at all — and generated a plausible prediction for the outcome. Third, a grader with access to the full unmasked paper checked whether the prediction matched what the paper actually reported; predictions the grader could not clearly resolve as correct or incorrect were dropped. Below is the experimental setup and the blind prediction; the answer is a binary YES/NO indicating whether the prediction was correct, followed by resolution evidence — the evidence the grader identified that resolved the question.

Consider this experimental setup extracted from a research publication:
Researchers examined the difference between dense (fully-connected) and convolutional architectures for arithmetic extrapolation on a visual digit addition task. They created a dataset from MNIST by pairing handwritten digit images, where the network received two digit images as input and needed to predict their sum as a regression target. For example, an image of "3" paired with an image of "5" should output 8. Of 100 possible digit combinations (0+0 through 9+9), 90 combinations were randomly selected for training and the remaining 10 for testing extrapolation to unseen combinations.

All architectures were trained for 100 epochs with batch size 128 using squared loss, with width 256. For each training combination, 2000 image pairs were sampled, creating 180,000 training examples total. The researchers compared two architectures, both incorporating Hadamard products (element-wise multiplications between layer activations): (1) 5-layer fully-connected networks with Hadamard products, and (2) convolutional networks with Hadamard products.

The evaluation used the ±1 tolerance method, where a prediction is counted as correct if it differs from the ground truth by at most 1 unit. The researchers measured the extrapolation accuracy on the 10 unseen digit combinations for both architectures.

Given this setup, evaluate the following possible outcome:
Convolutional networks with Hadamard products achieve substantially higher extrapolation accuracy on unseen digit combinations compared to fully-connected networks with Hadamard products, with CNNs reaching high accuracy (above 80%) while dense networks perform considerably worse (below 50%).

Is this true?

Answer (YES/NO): NO